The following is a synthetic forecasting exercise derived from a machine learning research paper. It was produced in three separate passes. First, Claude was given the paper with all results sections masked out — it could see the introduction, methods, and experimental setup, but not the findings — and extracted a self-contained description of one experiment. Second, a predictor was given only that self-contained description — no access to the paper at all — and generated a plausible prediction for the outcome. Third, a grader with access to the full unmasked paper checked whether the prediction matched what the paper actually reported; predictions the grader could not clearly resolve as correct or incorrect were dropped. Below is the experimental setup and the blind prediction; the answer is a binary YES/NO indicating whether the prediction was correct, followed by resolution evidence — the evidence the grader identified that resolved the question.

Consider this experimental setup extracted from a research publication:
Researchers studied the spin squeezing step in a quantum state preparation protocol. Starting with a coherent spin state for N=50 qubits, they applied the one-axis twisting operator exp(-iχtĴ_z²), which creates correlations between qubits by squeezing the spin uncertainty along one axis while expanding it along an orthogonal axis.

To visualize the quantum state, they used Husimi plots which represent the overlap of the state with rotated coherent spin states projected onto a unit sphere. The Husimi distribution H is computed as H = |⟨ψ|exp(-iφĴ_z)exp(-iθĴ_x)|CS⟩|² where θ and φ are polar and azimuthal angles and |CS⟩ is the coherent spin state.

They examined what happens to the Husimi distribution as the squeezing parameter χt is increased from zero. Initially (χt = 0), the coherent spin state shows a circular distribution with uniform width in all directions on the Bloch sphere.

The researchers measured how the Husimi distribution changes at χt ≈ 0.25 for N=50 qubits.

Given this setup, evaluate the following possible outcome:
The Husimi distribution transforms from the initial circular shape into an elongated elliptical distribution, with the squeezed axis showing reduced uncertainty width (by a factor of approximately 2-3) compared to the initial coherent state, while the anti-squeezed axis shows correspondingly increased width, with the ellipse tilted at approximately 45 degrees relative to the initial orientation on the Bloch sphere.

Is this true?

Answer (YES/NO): NO